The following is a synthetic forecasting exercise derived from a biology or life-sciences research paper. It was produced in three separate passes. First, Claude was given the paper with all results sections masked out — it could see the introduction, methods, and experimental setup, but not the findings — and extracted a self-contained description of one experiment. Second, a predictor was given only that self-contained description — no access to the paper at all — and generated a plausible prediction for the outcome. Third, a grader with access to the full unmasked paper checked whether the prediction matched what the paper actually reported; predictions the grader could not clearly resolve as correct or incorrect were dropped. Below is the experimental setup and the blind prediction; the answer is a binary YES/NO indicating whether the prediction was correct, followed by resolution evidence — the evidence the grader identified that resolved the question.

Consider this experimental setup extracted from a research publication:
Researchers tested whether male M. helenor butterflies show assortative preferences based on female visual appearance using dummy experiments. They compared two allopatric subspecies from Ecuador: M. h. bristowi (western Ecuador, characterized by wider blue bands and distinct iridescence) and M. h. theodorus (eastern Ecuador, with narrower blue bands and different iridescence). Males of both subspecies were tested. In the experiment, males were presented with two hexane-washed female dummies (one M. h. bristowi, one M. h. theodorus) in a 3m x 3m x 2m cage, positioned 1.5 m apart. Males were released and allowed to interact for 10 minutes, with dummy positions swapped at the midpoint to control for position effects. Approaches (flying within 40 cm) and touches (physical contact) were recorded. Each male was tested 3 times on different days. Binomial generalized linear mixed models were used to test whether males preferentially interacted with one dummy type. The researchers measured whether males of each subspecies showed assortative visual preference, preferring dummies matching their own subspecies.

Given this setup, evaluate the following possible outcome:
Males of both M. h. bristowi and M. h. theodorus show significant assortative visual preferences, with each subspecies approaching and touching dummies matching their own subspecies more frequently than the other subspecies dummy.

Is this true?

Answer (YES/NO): NO